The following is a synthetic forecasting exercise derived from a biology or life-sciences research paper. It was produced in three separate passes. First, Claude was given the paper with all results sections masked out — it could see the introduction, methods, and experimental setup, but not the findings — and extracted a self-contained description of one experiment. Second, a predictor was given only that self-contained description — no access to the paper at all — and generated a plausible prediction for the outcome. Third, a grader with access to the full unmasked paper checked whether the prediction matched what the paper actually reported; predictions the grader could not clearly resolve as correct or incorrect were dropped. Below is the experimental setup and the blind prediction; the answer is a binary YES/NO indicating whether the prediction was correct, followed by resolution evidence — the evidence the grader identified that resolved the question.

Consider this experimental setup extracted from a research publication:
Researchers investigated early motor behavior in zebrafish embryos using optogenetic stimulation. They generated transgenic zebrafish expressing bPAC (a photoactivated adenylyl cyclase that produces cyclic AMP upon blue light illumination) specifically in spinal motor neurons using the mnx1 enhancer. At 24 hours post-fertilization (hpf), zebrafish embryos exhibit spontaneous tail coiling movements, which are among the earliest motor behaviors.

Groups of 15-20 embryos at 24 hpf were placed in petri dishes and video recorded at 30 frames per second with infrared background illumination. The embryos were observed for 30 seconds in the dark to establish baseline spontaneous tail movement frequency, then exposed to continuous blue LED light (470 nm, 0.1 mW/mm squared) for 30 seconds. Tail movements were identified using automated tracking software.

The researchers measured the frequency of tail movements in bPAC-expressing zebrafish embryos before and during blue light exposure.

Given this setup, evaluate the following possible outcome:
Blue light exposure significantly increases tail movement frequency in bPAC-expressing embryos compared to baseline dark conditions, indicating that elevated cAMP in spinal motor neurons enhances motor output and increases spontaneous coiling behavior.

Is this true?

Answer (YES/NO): YES